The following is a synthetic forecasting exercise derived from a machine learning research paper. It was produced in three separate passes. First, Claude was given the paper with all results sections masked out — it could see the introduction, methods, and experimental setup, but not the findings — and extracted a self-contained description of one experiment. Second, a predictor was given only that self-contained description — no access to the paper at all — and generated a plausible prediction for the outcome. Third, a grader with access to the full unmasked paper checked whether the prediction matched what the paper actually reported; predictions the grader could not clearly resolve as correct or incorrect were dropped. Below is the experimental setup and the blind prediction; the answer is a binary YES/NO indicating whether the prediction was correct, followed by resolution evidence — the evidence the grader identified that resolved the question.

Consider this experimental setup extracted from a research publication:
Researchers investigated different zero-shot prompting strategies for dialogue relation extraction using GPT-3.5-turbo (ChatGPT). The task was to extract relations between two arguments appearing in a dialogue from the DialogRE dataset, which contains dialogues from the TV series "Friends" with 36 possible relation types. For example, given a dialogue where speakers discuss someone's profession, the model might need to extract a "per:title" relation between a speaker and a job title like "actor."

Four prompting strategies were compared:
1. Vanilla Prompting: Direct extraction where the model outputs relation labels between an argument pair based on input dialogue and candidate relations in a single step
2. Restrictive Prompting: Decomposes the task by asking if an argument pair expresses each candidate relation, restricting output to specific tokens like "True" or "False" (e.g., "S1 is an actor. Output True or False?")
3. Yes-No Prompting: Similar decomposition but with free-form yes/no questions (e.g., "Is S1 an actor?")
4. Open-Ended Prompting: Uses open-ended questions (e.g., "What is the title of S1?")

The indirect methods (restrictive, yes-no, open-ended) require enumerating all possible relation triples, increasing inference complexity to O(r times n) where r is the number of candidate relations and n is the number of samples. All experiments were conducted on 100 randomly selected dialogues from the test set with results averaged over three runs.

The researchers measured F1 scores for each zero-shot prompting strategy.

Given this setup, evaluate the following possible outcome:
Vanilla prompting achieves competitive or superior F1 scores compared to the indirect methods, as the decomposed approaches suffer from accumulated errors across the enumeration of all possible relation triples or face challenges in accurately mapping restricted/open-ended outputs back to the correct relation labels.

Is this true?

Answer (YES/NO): NO